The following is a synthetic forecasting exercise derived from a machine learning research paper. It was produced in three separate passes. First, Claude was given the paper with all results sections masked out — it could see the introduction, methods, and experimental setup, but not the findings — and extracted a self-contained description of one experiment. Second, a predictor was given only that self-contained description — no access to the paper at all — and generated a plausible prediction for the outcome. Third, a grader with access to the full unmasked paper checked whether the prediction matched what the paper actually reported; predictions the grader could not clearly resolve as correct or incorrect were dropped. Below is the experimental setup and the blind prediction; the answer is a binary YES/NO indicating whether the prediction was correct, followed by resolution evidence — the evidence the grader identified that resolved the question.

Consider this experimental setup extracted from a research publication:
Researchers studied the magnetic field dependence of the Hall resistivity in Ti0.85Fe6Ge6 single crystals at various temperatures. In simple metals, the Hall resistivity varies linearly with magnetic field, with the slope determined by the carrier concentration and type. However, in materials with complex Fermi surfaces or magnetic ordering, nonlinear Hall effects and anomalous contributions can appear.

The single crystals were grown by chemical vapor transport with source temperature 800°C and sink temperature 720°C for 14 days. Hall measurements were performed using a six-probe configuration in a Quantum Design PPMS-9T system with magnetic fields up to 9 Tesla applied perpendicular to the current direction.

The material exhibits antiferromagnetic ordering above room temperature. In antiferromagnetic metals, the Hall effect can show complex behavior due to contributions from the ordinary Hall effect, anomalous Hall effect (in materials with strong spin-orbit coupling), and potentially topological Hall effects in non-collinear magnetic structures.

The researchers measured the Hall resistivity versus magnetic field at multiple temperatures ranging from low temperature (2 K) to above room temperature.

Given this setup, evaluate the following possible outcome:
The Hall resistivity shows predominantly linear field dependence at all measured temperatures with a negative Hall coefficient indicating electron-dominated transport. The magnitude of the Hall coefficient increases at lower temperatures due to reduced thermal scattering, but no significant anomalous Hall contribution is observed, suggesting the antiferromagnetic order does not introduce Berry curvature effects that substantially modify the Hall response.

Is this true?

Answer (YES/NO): YES